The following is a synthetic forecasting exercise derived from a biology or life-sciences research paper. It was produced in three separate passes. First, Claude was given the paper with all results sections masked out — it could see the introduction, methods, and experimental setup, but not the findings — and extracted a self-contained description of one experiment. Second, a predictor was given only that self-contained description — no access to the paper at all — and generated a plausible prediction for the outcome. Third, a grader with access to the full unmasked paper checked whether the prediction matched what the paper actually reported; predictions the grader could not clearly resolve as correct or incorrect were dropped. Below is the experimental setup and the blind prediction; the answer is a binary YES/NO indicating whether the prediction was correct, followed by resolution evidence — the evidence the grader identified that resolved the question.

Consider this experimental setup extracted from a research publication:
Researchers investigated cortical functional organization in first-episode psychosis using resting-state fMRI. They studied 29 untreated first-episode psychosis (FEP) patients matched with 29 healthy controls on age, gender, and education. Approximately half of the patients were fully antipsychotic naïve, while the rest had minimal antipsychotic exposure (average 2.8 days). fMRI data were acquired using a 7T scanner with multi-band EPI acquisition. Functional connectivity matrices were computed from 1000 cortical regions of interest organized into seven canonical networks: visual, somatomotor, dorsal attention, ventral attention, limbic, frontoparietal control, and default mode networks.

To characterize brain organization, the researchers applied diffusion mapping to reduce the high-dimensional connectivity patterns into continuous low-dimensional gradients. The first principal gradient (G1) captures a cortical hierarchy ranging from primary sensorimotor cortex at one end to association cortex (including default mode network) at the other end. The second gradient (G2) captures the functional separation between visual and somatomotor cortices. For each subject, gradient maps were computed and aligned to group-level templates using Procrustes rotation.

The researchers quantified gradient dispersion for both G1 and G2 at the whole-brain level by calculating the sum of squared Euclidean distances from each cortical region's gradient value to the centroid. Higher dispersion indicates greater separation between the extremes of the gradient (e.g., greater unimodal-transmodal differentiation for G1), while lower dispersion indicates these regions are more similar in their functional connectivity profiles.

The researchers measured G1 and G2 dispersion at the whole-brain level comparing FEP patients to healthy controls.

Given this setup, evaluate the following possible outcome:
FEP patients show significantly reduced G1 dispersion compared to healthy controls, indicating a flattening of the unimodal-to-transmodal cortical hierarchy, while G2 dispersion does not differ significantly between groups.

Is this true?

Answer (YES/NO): NO